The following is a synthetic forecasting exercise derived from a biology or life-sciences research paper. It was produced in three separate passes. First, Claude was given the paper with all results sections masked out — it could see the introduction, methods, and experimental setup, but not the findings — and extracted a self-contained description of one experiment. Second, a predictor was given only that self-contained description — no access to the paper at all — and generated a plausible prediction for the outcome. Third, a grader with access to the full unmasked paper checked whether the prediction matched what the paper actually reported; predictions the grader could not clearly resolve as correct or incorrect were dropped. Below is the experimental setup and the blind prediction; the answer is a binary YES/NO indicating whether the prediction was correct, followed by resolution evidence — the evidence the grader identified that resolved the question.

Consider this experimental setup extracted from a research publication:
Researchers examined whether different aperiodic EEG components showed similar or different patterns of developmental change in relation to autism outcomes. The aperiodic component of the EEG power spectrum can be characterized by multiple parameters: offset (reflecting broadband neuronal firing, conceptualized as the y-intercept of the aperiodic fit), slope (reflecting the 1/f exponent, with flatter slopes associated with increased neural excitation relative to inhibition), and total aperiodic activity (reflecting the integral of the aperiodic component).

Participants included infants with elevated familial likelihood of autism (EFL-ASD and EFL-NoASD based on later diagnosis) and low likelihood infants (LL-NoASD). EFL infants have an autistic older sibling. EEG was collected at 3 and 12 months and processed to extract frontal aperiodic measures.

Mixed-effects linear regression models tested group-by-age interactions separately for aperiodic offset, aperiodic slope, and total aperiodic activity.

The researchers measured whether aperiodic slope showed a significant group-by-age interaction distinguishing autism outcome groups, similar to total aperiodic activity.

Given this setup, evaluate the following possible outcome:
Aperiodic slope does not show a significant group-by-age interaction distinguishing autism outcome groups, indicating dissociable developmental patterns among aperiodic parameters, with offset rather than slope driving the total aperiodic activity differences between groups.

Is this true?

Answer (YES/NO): YES